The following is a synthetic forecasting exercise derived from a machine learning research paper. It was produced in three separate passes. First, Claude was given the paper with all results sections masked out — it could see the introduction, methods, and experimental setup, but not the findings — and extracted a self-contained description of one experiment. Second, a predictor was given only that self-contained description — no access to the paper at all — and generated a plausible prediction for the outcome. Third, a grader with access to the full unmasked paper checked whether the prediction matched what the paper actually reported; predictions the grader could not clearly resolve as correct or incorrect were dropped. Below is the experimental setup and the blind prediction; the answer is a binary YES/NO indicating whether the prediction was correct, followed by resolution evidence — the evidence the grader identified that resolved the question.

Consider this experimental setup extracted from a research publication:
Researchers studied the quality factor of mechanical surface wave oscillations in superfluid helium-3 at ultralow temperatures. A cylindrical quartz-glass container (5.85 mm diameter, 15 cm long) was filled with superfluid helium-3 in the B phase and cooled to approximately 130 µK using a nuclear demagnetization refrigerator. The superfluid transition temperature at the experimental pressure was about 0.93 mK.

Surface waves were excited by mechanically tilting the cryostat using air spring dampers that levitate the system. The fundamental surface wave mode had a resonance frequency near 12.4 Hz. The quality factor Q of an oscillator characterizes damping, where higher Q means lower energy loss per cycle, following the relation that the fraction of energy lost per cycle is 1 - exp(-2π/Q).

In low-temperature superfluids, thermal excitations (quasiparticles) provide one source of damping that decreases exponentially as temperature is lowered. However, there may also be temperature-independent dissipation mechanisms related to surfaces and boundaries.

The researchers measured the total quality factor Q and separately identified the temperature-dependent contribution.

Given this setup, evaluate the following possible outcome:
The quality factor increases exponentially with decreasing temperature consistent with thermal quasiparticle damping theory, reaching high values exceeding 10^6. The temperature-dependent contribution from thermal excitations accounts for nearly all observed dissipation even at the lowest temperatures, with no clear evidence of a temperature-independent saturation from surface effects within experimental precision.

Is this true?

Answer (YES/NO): NO